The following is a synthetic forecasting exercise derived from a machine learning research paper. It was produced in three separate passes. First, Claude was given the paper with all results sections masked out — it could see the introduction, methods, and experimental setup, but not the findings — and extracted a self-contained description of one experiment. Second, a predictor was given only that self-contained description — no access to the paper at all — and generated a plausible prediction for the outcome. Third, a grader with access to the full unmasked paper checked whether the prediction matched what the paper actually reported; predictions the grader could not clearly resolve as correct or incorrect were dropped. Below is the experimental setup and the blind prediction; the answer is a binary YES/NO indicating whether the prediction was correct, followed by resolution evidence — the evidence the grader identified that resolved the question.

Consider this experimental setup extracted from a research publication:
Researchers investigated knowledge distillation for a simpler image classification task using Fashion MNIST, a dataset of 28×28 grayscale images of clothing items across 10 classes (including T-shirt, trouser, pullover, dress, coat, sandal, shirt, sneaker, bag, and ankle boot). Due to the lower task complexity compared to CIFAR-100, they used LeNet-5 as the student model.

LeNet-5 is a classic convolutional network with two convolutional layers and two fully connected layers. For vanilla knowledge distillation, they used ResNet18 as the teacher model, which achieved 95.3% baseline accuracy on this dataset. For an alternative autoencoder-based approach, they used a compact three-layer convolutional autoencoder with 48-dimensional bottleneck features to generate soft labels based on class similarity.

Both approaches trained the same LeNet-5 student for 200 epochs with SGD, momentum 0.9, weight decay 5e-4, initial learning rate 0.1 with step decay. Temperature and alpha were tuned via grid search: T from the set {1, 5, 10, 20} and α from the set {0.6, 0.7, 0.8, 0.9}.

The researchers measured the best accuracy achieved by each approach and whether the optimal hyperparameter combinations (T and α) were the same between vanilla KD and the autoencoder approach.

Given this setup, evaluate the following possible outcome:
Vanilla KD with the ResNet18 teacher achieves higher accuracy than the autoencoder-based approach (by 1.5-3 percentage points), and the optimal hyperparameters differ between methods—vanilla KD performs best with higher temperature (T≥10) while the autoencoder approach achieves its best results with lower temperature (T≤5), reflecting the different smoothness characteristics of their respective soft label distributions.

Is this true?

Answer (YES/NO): NO